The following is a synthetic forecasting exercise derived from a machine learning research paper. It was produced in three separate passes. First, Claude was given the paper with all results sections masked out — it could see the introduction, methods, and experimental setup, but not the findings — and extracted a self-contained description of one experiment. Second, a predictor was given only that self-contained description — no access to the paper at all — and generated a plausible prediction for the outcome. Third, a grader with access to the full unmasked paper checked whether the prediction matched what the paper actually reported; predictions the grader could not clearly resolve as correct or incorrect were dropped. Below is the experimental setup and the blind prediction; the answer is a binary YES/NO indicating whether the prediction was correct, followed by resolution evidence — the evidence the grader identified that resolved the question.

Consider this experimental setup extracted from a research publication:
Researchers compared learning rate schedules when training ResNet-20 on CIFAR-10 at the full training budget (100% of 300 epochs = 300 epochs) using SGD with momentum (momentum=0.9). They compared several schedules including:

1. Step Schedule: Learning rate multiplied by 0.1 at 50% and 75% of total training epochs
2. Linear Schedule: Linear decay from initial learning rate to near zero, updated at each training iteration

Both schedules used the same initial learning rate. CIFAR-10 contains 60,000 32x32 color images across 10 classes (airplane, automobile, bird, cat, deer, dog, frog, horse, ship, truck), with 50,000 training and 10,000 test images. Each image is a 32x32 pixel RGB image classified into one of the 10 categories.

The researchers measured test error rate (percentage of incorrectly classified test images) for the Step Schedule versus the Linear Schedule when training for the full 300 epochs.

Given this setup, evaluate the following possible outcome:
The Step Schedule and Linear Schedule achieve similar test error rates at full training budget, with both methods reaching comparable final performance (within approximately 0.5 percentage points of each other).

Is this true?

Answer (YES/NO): YES